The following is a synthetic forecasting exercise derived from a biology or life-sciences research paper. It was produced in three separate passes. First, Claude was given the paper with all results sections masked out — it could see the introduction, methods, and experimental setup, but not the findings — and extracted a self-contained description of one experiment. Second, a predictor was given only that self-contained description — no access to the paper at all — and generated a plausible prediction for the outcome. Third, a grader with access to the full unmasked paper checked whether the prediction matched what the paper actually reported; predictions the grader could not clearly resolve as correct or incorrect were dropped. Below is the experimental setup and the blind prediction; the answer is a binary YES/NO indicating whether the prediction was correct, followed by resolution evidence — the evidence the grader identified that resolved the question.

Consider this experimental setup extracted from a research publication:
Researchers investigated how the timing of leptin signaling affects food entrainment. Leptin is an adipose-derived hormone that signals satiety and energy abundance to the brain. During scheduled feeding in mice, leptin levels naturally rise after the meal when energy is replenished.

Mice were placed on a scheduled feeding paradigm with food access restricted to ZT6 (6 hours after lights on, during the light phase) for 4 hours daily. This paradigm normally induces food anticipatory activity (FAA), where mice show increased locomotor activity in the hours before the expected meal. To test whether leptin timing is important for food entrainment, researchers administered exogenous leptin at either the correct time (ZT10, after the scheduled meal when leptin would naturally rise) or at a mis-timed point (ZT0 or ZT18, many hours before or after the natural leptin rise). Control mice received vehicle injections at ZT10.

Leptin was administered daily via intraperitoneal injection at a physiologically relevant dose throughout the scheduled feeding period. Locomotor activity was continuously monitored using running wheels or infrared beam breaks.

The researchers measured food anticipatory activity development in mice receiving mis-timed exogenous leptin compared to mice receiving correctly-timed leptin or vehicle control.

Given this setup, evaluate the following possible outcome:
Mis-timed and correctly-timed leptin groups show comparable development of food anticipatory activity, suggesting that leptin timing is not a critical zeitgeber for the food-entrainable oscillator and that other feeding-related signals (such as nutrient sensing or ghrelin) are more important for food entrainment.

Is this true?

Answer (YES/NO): NO